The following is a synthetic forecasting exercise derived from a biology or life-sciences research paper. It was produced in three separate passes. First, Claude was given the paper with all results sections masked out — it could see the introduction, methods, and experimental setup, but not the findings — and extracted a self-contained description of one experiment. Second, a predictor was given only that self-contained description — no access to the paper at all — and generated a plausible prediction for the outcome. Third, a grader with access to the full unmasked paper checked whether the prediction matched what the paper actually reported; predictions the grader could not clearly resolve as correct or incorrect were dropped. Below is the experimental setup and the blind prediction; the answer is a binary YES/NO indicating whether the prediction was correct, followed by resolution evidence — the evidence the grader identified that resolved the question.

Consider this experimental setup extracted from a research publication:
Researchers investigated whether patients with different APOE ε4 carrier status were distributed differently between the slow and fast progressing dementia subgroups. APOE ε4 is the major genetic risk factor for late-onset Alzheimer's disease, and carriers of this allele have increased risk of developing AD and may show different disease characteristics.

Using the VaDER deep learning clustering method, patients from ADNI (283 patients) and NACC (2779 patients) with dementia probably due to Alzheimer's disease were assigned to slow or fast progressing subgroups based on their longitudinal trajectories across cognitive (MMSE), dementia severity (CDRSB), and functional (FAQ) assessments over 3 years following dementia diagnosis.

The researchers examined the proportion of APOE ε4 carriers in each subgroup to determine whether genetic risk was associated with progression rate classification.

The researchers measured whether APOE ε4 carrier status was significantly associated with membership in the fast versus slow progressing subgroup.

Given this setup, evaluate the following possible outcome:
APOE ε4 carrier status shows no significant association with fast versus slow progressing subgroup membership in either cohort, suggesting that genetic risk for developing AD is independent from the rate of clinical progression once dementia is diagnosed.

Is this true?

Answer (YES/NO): NO